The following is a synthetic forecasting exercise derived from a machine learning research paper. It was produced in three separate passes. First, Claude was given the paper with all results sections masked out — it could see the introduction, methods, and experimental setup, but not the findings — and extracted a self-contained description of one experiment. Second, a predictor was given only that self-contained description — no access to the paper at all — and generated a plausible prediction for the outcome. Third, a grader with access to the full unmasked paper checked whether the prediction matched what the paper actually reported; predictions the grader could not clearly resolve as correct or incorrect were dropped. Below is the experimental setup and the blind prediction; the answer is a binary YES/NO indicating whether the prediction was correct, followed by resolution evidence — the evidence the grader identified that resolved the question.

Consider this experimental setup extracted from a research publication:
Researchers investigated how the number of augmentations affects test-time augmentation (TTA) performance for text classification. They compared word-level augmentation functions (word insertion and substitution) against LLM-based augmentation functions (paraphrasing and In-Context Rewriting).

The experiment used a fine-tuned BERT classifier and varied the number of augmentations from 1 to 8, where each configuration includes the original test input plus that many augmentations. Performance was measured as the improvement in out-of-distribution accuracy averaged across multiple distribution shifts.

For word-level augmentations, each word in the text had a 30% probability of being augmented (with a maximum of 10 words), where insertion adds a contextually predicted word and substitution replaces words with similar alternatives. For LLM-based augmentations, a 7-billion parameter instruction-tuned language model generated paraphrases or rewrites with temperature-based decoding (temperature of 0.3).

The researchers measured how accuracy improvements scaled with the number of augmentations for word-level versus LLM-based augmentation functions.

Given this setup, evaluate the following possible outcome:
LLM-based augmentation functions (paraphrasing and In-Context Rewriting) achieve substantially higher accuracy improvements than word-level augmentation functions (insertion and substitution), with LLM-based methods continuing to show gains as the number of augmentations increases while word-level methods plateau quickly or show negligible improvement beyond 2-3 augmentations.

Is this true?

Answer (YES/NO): NO